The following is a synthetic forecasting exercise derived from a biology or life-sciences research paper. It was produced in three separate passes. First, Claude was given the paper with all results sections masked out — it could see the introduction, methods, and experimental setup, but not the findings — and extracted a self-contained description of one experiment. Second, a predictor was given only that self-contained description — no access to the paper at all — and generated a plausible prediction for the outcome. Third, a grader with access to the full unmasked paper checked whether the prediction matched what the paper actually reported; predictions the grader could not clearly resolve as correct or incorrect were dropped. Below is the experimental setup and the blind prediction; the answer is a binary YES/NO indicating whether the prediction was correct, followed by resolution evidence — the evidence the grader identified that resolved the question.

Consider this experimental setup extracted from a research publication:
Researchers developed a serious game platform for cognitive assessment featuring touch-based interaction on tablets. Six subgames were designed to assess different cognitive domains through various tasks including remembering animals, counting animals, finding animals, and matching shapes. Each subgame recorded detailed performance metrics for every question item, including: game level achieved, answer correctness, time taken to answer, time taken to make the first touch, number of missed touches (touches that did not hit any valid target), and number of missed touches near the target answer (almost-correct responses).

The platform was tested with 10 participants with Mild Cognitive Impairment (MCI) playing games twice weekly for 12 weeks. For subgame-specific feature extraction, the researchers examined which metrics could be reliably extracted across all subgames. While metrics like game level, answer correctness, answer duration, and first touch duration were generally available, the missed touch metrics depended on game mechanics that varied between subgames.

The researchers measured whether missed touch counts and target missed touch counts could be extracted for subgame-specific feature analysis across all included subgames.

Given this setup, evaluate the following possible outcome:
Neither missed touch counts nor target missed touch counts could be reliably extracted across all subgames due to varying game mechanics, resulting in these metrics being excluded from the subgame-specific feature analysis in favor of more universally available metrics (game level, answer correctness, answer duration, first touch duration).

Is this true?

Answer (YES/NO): YES